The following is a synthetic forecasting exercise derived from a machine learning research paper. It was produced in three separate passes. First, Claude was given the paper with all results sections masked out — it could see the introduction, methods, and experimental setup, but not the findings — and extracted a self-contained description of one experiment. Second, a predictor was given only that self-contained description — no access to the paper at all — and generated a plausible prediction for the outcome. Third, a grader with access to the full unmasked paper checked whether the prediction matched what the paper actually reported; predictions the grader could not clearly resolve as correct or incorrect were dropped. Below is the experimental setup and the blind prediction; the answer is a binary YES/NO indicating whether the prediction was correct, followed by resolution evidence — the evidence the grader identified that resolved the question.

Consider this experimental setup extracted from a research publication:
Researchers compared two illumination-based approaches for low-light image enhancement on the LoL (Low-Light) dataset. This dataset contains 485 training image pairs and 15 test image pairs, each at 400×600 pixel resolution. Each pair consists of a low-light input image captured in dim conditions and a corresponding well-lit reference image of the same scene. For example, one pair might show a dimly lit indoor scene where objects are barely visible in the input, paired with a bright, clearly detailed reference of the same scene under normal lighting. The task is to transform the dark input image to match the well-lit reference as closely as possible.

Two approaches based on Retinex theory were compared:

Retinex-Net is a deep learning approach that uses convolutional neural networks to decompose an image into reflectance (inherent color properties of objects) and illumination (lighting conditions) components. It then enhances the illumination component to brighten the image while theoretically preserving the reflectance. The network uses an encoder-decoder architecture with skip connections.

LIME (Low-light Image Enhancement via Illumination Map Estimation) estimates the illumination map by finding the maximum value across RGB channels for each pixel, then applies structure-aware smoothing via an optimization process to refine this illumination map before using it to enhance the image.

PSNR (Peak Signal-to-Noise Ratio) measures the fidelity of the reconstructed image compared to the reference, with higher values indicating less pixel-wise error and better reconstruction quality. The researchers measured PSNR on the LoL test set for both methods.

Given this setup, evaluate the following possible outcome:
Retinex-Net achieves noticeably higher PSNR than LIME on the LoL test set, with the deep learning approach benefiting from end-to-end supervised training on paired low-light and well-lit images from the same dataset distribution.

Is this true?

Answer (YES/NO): NO